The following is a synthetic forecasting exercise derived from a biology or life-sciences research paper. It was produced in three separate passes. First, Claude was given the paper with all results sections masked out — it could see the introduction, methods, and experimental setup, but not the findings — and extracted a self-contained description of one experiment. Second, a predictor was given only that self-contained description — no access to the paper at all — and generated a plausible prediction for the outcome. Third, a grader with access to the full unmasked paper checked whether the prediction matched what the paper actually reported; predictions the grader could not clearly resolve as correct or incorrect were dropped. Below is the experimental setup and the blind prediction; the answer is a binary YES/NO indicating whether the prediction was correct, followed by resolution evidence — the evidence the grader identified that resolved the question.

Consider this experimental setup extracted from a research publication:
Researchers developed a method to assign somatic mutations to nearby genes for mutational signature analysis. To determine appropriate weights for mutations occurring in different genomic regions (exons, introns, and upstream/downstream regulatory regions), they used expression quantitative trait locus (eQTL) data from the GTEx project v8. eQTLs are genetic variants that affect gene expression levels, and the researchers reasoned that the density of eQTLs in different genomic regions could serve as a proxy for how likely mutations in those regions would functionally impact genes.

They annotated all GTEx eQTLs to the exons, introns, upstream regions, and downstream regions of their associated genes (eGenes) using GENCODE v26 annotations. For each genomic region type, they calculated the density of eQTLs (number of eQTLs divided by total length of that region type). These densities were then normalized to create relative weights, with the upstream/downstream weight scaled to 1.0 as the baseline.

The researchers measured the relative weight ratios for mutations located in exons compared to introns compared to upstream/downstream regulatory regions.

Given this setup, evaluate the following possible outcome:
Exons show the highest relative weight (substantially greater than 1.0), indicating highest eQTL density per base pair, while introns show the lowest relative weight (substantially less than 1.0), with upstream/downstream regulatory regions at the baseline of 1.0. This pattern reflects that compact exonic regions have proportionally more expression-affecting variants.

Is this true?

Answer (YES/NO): NO